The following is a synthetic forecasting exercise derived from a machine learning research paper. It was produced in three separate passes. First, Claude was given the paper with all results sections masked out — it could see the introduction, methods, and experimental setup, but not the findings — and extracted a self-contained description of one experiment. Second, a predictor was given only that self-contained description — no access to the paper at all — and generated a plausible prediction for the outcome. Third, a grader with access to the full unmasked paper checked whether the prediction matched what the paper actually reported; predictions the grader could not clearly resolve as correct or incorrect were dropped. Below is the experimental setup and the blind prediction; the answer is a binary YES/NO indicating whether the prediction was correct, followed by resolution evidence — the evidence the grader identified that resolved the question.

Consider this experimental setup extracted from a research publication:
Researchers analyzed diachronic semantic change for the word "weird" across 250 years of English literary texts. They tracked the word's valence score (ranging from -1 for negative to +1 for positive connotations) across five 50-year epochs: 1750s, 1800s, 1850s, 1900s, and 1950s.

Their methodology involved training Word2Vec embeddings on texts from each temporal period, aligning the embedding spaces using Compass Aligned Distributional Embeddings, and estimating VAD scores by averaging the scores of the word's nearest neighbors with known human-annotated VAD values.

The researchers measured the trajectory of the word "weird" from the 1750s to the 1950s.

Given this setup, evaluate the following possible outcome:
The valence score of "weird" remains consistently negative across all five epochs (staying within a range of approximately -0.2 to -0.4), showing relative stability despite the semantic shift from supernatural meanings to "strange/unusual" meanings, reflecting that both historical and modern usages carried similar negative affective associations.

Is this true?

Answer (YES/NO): NO